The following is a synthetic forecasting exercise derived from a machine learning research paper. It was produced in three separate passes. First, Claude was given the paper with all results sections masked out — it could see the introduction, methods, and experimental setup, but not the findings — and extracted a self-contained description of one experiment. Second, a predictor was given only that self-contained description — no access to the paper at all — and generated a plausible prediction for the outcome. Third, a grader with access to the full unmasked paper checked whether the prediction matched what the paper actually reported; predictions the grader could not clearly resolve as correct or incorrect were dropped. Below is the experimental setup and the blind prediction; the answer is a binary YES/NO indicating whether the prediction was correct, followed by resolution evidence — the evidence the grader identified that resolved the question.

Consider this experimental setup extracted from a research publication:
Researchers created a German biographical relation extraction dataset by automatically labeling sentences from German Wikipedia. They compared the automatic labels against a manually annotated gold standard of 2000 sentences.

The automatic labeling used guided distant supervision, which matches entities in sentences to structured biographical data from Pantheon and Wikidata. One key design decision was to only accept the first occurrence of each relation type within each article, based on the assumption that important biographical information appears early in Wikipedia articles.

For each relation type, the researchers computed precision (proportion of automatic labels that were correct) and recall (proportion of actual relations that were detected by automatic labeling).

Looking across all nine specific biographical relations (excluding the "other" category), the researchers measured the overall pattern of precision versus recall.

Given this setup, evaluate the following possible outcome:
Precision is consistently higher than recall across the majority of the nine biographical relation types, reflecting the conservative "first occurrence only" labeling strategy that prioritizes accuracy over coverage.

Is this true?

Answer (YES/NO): NO